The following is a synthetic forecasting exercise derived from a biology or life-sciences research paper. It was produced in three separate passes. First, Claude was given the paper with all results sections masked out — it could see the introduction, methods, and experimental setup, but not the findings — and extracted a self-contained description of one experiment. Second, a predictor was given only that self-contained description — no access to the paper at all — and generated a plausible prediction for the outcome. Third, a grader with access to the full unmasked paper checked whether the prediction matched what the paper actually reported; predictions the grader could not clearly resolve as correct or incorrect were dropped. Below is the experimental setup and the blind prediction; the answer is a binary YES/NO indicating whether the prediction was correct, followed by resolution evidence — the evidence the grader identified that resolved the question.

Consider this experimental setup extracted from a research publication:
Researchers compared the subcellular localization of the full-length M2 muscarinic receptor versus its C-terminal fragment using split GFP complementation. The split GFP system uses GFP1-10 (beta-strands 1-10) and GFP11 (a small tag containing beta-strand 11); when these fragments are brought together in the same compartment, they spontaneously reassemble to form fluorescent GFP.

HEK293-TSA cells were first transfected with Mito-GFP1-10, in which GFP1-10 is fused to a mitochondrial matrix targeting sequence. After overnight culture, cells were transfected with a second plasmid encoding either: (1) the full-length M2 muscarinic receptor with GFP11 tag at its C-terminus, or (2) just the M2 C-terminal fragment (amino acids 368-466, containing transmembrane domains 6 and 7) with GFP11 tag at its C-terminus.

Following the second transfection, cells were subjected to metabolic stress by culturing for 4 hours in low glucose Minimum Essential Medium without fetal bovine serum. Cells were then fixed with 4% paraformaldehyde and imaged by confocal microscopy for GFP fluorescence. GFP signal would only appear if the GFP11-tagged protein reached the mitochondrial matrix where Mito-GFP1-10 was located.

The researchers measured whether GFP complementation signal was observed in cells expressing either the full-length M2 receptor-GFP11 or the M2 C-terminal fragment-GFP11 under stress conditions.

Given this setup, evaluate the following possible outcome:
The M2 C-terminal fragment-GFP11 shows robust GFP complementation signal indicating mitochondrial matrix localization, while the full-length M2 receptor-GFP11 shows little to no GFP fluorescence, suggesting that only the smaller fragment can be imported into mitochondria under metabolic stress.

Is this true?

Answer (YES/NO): NO